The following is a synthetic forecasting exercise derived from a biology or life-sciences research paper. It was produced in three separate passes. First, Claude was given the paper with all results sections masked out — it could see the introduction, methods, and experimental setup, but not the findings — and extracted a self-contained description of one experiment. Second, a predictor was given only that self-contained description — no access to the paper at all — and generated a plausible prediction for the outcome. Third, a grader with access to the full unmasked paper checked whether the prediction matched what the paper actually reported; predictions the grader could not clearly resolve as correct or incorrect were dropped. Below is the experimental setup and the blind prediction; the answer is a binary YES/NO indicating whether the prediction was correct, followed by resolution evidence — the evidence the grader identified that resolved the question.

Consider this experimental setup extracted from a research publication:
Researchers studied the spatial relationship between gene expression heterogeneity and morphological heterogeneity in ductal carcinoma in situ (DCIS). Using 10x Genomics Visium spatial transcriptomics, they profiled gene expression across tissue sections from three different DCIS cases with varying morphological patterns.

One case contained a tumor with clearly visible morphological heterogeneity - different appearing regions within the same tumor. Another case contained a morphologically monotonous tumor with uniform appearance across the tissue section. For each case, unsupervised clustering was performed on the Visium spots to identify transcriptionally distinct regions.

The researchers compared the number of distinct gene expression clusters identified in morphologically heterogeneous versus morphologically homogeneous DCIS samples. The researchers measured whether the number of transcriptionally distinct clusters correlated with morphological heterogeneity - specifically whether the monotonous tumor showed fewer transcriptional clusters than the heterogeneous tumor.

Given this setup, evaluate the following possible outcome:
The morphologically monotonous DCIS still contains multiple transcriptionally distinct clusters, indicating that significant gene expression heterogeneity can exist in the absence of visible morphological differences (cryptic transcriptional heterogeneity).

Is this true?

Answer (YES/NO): NO